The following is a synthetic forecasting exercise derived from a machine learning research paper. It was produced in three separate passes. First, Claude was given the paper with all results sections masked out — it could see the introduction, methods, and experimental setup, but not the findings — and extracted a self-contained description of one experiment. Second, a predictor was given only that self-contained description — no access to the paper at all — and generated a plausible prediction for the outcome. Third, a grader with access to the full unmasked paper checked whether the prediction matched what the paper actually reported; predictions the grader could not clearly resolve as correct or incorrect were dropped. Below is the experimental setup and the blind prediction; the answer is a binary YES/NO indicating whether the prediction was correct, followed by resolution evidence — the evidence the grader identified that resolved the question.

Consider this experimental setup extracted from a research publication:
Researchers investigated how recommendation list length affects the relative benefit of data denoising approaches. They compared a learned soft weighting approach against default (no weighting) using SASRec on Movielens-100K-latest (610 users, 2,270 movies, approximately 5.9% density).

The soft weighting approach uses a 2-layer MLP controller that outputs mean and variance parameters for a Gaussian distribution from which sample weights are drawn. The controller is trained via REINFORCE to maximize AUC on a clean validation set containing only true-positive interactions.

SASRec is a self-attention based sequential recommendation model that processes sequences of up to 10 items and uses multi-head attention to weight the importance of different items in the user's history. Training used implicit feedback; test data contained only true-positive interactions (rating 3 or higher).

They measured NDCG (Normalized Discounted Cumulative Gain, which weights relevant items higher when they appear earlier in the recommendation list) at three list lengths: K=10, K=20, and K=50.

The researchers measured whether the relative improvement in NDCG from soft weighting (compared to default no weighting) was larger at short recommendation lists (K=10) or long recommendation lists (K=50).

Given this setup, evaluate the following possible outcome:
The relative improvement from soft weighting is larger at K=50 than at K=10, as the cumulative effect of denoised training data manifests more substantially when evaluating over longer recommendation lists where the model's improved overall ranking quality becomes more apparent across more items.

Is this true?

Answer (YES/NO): NO